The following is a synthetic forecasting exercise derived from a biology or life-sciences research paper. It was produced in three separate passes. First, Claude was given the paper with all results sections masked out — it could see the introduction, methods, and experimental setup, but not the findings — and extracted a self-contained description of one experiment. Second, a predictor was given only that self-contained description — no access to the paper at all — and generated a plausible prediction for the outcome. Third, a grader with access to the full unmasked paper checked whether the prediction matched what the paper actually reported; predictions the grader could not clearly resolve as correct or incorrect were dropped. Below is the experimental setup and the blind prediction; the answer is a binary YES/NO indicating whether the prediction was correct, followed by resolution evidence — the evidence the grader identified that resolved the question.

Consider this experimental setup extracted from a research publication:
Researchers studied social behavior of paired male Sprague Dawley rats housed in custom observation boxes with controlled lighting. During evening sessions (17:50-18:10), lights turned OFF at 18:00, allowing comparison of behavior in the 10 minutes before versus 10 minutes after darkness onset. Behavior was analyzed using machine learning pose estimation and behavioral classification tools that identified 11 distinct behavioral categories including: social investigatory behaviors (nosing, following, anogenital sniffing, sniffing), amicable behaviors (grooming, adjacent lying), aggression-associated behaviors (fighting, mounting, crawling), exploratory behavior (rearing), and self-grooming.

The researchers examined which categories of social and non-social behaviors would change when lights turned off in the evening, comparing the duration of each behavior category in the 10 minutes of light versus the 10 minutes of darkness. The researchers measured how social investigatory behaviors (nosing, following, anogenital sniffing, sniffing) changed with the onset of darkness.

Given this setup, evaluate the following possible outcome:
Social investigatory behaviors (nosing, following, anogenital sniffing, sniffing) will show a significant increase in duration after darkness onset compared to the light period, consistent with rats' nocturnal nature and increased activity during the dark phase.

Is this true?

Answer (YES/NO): NO